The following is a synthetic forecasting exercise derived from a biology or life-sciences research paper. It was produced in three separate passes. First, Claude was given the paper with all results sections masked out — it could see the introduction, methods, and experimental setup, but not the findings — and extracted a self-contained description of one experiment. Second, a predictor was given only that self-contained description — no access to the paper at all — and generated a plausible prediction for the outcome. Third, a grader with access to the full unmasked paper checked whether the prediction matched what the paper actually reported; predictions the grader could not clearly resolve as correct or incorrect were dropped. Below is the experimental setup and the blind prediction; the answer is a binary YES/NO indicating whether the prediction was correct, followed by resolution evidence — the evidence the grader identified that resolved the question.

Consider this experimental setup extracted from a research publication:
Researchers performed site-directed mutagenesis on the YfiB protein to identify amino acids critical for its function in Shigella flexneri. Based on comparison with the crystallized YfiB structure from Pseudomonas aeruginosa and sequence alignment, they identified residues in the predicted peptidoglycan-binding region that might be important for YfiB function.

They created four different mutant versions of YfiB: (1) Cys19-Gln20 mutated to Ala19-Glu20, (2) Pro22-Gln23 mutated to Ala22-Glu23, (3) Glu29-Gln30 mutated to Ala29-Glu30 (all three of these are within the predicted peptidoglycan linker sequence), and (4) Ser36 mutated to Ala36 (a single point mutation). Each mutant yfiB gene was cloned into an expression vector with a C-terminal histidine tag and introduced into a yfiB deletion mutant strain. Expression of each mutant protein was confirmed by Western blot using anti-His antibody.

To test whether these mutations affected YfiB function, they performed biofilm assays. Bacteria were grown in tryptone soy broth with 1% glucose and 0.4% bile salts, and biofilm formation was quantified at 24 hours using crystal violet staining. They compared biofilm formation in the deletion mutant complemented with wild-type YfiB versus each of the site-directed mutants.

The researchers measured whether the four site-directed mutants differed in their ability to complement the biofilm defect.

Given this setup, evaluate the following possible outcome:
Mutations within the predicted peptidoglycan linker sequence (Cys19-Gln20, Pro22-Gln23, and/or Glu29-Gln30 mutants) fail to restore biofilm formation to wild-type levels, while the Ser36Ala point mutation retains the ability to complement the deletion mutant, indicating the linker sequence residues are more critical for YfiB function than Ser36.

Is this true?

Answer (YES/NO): YES